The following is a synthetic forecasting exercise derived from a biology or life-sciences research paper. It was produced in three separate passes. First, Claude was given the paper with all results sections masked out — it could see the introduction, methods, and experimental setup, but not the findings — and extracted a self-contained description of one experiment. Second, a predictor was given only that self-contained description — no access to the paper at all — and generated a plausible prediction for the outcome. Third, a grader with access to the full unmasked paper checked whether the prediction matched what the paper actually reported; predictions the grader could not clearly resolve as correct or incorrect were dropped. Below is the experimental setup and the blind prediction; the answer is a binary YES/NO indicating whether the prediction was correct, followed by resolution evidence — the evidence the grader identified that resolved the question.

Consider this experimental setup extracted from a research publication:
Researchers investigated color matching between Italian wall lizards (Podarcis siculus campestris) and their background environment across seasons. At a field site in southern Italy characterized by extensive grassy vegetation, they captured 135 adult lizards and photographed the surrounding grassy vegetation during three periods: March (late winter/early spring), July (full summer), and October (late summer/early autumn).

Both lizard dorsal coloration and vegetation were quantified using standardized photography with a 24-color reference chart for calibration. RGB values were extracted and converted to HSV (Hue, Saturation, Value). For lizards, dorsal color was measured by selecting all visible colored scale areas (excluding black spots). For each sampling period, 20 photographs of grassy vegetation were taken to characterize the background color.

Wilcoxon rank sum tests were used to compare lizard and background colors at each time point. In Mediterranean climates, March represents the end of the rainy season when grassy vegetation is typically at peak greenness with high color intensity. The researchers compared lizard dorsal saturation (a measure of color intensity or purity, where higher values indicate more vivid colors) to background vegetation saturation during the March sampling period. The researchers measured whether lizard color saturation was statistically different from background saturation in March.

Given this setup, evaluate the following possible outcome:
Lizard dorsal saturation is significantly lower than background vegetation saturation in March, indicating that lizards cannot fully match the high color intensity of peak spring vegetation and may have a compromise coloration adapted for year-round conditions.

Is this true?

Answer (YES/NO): YES